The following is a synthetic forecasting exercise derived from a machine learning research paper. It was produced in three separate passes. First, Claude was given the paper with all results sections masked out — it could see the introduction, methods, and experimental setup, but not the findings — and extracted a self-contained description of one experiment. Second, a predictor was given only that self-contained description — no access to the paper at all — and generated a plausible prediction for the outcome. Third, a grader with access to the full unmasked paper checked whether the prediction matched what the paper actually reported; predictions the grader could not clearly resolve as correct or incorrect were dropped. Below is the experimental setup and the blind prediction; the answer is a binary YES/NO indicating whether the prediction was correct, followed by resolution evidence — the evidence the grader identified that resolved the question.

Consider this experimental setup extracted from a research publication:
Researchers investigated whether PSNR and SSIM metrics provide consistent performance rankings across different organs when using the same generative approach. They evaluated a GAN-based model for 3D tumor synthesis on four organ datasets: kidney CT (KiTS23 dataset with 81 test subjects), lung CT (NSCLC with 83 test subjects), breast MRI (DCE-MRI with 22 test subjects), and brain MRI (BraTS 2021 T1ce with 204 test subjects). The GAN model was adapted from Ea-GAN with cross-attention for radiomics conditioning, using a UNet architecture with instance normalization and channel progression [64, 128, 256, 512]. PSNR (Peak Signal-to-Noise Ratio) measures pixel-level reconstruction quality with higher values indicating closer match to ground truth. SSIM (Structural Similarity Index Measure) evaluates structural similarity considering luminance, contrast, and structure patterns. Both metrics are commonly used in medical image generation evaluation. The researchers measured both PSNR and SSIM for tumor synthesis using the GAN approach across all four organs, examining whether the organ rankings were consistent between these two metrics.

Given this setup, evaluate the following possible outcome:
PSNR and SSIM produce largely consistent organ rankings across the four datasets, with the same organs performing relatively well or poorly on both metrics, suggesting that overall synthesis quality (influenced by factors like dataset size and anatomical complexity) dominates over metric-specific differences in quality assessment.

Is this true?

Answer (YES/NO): YES